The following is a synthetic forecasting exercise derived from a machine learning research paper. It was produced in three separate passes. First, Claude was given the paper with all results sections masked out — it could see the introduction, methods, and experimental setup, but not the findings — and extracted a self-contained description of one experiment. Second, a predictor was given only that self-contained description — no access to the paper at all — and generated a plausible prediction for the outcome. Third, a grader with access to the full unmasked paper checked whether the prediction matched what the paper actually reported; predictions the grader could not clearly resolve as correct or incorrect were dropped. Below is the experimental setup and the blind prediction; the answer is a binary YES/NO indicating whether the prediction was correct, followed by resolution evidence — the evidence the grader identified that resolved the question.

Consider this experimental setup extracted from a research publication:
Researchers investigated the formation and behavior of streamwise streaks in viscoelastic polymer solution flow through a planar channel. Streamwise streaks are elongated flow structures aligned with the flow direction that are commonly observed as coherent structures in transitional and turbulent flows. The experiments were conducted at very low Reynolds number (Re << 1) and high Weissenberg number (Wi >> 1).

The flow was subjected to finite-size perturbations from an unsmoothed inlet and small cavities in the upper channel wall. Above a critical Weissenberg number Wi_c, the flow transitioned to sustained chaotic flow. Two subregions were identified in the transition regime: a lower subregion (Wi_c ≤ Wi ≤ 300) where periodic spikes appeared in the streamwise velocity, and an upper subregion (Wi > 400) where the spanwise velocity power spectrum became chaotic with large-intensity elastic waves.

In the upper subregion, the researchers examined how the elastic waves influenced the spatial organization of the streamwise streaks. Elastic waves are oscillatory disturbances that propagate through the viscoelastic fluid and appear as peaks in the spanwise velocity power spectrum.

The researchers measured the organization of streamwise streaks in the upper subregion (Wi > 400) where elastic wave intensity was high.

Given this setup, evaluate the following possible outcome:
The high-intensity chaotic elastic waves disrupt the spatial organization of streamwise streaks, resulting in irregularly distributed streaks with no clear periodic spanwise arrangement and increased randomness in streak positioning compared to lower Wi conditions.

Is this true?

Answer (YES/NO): NO